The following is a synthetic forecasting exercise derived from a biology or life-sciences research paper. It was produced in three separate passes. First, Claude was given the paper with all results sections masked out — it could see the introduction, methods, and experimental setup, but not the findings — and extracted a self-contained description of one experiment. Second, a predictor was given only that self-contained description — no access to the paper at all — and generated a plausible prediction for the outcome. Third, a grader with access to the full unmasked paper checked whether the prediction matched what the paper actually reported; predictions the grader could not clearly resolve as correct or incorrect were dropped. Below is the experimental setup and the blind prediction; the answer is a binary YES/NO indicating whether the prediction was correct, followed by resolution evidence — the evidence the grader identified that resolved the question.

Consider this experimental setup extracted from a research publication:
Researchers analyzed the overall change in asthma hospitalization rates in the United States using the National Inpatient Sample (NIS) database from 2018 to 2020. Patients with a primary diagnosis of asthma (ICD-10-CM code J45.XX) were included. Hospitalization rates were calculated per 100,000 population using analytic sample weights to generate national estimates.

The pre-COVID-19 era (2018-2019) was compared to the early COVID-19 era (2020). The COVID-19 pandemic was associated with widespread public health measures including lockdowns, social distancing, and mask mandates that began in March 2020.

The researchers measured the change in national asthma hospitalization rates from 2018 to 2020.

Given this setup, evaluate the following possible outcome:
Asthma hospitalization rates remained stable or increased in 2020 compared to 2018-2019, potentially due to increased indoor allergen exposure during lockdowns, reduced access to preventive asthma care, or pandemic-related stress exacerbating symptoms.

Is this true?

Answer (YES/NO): NO